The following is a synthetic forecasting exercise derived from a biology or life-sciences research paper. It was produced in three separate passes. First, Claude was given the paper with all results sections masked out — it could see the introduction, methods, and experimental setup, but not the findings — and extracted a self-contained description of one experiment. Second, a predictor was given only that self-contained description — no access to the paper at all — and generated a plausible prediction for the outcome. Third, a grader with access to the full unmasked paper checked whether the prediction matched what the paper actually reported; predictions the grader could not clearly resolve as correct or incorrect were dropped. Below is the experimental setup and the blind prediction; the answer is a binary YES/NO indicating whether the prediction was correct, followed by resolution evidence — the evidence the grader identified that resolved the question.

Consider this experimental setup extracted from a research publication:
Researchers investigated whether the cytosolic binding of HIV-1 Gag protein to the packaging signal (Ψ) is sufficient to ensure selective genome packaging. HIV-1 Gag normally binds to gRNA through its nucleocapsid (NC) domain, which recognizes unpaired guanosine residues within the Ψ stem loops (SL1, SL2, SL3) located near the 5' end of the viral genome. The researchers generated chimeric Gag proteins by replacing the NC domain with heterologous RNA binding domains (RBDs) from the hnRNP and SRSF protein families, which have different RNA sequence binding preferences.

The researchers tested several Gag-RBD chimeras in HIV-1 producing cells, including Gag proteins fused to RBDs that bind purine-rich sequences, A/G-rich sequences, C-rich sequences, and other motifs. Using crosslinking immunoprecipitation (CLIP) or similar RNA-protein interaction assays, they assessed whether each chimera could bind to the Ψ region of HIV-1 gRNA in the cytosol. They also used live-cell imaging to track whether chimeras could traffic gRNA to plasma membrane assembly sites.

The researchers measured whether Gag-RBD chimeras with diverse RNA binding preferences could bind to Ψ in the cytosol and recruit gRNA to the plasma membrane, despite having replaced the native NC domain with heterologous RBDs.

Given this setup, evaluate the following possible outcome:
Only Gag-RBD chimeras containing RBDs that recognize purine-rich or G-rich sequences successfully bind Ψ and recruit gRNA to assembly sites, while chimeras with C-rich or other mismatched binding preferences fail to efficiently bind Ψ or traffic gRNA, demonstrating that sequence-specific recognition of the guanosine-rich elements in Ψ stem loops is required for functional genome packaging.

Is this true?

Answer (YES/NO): NO